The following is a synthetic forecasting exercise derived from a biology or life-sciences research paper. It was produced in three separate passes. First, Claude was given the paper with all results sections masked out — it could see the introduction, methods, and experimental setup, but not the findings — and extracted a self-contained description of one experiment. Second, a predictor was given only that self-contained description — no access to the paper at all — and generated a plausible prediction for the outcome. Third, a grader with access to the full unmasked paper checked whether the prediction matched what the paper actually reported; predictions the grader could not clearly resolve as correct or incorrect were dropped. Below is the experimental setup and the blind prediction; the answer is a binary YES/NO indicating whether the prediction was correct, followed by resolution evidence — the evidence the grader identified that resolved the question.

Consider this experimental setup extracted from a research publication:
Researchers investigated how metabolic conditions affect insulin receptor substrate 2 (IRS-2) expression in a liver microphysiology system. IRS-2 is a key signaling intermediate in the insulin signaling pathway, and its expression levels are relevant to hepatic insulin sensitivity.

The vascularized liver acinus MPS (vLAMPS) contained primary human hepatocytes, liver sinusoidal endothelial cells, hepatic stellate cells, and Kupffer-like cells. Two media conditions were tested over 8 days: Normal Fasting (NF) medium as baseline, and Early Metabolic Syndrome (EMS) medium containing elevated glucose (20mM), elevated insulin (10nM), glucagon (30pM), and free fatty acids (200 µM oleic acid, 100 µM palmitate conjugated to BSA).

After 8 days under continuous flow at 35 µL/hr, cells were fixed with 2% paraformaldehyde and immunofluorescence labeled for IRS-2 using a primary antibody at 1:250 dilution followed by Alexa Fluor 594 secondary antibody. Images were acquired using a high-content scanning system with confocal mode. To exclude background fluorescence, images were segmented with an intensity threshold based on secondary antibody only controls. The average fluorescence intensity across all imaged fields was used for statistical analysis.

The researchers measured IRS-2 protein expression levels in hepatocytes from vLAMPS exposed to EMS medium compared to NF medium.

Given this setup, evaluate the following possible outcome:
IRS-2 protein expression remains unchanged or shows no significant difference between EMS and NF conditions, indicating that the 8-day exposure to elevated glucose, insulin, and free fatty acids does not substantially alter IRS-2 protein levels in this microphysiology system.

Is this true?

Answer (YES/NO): NO